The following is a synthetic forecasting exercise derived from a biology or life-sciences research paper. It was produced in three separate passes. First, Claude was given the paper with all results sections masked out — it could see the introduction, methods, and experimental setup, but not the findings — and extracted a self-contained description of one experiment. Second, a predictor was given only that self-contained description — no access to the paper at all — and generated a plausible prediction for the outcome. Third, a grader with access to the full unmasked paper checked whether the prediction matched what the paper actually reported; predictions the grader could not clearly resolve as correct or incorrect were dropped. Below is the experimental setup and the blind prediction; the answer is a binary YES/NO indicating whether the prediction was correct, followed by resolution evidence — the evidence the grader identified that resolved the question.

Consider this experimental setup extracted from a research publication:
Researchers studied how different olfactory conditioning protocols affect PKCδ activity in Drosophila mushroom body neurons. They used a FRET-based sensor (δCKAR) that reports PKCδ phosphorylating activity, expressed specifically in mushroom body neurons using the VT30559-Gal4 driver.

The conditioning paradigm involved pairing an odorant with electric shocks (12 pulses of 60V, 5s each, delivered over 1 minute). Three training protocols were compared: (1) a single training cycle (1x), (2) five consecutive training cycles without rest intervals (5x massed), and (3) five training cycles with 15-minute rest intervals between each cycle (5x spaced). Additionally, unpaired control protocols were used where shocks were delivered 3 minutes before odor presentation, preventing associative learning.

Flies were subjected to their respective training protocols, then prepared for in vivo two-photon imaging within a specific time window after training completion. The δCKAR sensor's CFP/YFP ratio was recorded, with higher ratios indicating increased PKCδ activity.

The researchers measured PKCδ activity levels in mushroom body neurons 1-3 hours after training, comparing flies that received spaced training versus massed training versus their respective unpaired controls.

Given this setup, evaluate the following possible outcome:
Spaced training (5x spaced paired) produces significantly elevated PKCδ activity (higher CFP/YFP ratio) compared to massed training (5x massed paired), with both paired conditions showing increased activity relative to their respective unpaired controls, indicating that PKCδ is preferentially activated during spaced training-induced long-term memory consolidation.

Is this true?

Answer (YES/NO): NO